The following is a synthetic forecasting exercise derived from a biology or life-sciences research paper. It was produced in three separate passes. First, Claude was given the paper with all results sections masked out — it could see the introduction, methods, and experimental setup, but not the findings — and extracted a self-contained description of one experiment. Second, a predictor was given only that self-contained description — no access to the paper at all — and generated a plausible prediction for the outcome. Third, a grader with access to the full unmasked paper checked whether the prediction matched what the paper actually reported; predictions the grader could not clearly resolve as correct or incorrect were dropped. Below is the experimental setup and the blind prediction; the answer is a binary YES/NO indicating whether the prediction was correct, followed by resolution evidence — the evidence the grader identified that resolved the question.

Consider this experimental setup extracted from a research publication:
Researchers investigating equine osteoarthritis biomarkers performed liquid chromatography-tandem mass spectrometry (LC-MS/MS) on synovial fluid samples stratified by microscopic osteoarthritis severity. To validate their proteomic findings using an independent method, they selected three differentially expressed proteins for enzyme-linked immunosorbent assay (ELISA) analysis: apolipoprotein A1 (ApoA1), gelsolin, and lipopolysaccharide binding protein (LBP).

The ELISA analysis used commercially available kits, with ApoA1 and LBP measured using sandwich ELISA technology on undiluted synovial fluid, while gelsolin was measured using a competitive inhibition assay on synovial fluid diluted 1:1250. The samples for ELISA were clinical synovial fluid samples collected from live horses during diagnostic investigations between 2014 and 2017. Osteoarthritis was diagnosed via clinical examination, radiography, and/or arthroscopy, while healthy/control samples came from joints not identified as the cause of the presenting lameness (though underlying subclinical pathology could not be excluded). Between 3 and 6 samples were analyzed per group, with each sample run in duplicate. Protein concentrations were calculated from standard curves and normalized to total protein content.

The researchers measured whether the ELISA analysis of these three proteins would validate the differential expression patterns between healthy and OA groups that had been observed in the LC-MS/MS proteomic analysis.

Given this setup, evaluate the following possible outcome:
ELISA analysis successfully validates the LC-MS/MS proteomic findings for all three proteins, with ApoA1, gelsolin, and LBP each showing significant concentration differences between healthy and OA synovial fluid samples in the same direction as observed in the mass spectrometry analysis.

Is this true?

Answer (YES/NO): NO